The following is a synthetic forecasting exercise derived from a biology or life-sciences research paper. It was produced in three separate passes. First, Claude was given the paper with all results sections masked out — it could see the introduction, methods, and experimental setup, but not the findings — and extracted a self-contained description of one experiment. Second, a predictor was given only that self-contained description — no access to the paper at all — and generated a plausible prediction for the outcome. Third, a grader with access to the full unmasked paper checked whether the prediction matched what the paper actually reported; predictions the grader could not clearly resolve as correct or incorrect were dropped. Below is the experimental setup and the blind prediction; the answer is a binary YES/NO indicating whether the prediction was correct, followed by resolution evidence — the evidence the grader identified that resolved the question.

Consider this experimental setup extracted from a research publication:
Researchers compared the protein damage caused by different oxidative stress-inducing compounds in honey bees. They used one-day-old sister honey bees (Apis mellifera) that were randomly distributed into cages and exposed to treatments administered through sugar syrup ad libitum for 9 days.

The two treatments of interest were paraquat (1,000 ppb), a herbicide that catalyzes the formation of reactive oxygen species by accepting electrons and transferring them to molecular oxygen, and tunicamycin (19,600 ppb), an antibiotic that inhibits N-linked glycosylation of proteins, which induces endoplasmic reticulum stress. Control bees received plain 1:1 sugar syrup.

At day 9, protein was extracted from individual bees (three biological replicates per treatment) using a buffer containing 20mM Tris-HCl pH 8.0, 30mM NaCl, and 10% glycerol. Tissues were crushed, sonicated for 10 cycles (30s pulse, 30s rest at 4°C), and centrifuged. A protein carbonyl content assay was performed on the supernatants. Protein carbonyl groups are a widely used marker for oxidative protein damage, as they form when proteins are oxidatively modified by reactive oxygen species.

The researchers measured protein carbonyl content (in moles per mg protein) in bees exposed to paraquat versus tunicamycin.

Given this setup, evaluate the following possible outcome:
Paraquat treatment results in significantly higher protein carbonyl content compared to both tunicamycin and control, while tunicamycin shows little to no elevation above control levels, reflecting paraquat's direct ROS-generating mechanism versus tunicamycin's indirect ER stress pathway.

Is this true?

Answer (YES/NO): YES